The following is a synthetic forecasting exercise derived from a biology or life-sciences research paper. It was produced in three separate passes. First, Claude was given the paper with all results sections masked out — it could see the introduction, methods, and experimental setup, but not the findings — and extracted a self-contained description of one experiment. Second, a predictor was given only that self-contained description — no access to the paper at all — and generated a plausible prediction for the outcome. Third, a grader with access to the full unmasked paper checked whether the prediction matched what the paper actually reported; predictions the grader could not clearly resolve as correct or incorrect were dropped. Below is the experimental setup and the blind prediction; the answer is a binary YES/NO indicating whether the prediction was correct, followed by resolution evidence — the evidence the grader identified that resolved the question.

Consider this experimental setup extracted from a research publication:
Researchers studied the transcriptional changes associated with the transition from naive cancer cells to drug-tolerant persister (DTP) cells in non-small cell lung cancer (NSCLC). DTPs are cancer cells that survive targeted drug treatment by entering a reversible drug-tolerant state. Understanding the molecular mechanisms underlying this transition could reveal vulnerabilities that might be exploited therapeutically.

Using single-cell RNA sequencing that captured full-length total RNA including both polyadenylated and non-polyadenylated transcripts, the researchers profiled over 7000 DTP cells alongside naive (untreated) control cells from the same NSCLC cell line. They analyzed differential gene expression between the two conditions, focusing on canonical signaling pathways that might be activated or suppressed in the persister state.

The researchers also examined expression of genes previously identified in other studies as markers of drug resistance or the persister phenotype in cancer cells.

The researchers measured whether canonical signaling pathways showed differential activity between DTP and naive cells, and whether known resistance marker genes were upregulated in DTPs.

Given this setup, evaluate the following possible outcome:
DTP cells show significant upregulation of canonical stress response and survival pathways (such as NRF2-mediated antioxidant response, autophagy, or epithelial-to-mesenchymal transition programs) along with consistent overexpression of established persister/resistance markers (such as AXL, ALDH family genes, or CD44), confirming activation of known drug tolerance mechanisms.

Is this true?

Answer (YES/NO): NO